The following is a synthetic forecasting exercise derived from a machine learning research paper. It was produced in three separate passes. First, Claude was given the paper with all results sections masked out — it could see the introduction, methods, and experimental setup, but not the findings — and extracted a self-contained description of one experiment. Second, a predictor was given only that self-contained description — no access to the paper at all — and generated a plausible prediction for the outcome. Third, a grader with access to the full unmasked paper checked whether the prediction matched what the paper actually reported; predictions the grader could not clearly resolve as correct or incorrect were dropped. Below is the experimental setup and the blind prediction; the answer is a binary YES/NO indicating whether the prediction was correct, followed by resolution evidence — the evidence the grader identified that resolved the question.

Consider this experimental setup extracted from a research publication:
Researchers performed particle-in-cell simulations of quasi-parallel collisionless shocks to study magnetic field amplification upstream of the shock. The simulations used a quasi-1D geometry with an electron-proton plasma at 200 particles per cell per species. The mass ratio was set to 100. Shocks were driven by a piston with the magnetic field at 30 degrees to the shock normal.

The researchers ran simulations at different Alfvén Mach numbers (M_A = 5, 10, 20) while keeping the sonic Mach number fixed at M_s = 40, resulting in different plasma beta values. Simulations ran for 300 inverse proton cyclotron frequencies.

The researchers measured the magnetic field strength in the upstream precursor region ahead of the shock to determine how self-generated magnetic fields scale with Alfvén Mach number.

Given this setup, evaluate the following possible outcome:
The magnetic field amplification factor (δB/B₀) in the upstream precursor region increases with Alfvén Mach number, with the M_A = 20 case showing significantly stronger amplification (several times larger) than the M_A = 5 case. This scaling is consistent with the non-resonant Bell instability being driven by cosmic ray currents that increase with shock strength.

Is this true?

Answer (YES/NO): YES